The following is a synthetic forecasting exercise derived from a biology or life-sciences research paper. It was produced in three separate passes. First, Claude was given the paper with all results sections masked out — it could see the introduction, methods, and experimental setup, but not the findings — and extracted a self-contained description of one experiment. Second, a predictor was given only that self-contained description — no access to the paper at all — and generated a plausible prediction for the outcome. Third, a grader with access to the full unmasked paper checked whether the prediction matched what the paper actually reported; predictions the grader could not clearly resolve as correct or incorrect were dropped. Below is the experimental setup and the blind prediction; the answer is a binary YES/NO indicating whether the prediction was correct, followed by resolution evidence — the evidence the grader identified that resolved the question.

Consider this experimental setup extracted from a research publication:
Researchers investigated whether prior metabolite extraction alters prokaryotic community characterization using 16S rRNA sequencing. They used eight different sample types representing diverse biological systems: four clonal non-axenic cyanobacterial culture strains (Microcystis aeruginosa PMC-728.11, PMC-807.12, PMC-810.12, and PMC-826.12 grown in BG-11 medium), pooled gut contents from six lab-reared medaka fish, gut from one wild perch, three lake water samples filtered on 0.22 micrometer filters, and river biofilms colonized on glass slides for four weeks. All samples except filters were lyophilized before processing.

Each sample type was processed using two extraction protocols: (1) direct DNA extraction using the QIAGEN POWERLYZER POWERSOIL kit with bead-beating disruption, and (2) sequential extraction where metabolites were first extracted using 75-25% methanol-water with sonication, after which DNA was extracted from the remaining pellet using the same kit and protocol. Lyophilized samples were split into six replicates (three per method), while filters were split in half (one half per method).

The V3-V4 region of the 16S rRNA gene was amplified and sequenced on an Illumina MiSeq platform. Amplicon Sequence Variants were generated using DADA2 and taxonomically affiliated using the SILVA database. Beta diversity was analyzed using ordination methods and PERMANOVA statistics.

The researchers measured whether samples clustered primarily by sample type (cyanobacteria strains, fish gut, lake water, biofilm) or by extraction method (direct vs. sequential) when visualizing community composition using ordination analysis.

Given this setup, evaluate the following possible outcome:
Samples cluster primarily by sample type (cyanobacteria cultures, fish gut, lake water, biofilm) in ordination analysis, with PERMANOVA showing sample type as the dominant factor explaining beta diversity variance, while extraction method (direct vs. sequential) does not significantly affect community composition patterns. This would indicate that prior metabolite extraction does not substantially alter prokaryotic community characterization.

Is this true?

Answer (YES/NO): YES